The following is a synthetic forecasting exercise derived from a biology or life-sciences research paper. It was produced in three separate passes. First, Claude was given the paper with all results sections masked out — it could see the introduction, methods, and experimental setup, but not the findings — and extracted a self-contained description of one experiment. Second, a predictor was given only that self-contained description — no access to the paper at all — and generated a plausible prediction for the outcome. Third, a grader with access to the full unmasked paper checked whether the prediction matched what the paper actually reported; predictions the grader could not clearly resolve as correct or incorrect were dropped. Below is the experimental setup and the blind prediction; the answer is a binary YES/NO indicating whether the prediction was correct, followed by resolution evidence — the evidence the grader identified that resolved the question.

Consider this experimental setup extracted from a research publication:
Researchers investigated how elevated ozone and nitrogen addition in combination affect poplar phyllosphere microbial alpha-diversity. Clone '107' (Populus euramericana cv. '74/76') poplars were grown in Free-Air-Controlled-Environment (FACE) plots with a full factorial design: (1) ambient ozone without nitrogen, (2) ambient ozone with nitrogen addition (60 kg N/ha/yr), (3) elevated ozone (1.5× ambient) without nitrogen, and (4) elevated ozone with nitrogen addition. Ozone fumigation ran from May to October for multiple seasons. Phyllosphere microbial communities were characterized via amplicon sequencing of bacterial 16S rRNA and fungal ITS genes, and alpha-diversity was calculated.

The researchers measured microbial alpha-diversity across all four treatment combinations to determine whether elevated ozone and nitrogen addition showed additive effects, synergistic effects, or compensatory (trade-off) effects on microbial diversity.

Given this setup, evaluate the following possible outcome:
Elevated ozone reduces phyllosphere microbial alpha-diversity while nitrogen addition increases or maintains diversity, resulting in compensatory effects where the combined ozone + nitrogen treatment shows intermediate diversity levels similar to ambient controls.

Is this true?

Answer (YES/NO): NO